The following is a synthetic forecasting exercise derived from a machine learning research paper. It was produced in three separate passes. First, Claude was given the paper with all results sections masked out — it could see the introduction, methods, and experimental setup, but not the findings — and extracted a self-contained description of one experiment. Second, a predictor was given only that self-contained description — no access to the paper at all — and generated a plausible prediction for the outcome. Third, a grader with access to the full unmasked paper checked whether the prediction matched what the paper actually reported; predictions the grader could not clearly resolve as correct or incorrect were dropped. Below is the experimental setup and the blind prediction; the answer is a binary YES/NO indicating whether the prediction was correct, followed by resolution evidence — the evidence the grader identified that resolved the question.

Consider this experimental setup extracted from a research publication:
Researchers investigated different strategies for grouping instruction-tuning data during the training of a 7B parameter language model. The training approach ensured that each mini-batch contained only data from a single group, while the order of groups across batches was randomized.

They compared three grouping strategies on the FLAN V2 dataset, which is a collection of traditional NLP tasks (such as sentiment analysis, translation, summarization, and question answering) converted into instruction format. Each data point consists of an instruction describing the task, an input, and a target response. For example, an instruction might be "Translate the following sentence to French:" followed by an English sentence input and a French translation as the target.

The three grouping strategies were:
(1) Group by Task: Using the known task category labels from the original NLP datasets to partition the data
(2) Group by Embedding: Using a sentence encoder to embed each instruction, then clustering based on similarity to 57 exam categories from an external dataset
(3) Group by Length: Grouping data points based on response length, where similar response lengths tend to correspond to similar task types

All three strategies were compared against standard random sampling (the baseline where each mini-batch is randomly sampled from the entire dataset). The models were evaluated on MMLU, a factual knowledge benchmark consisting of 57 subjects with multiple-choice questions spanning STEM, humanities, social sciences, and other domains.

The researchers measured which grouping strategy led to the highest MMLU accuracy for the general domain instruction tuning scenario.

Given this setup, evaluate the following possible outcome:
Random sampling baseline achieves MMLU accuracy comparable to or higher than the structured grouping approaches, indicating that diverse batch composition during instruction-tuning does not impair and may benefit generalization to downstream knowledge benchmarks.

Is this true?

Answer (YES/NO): NO